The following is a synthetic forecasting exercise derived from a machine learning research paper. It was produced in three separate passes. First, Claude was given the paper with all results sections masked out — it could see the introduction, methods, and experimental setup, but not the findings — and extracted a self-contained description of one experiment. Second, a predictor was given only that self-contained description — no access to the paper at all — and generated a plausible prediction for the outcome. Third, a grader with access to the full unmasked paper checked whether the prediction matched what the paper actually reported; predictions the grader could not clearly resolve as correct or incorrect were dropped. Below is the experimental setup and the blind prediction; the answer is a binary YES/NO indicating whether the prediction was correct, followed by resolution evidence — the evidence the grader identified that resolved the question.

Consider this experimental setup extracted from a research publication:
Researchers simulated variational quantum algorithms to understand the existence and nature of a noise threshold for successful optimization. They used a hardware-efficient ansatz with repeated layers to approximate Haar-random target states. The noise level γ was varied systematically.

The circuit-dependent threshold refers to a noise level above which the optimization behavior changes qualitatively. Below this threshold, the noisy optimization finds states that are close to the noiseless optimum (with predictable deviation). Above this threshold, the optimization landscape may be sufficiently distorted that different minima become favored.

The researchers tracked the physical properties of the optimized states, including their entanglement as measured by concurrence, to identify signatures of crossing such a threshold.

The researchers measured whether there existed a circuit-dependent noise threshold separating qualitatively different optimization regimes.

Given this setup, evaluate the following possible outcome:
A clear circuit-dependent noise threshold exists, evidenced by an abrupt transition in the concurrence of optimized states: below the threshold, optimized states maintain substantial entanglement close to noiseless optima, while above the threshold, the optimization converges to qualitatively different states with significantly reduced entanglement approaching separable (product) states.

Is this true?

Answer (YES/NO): NO